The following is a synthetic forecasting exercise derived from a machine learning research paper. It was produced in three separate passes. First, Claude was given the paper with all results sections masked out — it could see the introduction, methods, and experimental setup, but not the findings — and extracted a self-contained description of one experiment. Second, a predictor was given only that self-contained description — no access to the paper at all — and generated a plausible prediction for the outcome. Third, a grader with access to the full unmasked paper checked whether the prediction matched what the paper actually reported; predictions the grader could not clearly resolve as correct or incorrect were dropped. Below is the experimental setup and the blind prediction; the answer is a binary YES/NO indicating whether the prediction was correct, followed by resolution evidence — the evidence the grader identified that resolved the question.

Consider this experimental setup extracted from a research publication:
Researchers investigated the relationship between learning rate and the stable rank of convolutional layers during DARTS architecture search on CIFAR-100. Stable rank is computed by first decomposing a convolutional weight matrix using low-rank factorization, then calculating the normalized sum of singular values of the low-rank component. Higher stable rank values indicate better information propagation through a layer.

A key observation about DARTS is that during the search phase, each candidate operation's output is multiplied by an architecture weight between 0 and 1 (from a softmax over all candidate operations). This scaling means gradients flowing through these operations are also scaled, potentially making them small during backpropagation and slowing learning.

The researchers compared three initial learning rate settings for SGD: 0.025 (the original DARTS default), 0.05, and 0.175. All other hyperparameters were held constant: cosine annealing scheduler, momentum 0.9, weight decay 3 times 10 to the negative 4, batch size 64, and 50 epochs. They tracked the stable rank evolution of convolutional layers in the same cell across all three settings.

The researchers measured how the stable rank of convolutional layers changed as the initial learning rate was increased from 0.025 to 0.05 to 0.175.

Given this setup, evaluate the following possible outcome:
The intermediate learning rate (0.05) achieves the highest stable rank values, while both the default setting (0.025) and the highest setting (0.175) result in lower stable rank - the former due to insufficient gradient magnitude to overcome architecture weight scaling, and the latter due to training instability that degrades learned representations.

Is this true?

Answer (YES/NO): NO